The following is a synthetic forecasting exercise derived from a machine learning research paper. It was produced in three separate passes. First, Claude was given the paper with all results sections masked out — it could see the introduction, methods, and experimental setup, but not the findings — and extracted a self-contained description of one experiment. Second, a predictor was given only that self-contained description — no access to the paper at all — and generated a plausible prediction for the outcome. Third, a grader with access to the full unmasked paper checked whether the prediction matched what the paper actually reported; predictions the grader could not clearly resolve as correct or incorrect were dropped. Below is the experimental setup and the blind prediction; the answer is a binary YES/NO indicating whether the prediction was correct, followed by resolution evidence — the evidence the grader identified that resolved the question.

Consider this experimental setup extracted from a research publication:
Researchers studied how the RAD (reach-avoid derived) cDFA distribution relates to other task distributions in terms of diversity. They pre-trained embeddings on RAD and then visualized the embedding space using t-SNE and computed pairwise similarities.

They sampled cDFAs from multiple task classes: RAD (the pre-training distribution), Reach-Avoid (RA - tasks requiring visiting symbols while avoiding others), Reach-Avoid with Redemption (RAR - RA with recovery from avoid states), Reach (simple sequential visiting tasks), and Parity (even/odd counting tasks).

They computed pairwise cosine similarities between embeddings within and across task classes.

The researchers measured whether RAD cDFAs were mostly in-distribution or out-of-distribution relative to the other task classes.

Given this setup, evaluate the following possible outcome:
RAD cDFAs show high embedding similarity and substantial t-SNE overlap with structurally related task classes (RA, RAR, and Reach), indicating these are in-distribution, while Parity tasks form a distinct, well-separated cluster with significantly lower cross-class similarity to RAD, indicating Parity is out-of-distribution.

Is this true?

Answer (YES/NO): NO